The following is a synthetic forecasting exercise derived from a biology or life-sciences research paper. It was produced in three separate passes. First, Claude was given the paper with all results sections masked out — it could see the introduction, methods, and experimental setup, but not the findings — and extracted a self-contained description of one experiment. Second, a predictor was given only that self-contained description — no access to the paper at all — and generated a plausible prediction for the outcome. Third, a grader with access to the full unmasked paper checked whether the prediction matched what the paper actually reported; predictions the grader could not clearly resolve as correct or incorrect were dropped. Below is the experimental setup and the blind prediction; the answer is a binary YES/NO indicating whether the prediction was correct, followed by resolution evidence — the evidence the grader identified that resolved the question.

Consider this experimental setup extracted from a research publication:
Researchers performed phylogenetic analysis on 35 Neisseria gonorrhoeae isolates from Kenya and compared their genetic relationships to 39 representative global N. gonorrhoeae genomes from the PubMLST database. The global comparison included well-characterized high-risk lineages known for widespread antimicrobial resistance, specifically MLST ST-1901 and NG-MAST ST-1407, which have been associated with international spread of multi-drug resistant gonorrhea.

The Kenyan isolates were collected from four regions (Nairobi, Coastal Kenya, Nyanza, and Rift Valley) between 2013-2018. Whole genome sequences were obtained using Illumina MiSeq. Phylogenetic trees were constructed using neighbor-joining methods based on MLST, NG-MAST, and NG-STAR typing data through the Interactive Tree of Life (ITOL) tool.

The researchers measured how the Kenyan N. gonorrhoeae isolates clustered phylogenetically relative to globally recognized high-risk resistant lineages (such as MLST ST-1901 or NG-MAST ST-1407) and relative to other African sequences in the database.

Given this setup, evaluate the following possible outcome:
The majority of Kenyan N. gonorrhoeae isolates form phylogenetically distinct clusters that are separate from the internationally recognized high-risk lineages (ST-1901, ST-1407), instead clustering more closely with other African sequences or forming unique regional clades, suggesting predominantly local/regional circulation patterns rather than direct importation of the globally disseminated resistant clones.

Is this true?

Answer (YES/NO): YES